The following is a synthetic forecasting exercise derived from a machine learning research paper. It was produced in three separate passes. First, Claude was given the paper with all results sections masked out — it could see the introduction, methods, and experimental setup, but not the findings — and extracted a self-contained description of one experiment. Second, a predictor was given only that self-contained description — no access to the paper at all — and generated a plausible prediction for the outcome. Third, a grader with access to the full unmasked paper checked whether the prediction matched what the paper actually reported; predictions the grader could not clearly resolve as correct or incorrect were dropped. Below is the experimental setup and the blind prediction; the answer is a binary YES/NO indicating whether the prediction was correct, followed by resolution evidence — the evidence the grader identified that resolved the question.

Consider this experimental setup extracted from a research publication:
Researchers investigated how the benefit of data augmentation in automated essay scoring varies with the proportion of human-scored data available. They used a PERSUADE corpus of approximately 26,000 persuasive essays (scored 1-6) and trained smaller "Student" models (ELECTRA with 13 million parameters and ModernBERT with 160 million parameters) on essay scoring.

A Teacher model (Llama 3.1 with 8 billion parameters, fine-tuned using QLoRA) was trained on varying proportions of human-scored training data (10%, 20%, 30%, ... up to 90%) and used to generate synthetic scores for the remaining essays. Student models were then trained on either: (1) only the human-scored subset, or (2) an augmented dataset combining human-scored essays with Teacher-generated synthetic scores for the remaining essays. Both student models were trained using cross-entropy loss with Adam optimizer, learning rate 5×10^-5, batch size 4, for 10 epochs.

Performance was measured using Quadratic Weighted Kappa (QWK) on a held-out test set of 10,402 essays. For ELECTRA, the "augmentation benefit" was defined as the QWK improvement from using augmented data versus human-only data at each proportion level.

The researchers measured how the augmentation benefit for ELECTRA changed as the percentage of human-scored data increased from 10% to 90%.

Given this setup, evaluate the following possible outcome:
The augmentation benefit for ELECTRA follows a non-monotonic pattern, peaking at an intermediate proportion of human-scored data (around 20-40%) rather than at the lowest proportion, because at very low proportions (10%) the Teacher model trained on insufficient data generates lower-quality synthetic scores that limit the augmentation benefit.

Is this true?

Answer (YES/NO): NO